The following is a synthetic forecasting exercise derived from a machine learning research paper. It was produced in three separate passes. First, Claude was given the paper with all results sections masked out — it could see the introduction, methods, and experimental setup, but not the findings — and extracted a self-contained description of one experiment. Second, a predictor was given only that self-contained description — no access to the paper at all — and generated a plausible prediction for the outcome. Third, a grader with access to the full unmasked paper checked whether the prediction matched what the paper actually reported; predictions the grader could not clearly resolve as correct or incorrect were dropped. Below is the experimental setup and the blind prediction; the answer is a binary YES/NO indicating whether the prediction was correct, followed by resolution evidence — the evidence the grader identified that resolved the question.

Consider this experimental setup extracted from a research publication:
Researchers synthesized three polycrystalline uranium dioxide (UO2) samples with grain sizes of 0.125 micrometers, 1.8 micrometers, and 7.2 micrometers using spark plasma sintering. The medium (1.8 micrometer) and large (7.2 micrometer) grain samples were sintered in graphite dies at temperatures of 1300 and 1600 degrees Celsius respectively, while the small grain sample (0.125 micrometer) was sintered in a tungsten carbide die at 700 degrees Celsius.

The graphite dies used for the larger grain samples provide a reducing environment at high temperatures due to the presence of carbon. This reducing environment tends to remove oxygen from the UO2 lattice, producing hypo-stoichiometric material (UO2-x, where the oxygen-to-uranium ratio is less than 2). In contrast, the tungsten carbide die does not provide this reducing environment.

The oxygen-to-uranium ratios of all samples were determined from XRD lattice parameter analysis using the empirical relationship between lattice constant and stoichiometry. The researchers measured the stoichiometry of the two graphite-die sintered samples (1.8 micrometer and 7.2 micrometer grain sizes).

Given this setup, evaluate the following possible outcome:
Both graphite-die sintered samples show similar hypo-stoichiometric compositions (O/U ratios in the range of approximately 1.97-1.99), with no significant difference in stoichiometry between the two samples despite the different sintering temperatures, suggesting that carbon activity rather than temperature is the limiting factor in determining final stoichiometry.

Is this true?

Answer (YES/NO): NO